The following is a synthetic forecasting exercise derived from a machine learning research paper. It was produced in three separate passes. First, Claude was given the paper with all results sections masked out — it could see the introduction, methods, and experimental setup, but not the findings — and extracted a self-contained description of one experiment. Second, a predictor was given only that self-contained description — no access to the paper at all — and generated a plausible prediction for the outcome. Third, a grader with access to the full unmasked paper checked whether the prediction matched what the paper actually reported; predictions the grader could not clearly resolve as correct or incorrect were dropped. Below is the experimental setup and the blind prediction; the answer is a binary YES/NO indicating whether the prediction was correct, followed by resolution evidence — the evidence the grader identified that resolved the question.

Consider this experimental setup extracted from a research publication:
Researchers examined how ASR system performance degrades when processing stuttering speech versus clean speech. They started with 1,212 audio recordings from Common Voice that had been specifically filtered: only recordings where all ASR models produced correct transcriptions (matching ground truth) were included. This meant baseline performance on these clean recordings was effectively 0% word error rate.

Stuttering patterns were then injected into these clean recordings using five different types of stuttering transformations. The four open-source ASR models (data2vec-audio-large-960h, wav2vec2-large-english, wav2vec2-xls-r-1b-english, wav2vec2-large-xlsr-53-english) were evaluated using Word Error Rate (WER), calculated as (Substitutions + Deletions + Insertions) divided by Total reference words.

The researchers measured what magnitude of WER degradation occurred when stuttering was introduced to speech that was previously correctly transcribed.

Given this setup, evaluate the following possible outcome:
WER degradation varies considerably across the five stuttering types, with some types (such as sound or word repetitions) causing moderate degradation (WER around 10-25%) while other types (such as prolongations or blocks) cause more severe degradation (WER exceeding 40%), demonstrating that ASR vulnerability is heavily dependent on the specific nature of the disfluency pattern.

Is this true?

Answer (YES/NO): NO